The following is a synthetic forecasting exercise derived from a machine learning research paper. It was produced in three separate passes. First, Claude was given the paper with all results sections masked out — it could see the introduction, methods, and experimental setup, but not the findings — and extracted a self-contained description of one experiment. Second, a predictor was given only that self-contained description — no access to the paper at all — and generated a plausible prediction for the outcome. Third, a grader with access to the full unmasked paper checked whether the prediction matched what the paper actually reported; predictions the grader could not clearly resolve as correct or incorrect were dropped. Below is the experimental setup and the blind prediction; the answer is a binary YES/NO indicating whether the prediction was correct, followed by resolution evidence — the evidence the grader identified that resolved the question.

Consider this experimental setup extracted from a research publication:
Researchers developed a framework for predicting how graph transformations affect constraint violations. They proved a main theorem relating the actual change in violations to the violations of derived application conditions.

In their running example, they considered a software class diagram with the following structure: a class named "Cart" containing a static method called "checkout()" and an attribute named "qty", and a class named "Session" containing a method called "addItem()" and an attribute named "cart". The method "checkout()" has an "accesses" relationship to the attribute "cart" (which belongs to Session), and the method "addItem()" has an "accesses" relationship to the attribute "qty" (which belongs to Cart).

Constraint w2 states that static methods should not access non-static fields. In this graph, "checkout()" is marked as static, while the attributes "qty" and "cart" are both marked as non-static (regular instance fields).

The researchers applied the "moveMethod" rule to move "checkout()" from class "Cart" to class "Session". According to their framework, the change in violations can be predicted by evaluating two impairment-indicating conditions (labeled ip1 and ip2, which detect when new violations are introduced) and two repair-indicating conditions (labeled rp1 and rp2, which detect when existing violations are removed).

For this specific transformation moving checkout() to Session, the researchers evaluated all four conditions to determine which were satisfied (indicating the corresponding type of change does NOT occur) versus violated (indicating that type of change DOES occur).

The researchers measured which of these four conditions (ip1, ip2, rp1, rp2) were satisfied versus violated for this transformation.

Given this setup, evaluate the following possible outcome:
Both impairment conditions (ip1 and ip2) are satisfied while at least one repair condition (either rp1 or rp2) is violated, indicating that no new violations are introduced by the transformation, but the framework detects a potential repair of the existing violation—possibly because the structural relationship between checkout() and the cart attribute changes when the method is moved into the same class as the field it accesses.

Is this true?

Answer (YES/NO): YES